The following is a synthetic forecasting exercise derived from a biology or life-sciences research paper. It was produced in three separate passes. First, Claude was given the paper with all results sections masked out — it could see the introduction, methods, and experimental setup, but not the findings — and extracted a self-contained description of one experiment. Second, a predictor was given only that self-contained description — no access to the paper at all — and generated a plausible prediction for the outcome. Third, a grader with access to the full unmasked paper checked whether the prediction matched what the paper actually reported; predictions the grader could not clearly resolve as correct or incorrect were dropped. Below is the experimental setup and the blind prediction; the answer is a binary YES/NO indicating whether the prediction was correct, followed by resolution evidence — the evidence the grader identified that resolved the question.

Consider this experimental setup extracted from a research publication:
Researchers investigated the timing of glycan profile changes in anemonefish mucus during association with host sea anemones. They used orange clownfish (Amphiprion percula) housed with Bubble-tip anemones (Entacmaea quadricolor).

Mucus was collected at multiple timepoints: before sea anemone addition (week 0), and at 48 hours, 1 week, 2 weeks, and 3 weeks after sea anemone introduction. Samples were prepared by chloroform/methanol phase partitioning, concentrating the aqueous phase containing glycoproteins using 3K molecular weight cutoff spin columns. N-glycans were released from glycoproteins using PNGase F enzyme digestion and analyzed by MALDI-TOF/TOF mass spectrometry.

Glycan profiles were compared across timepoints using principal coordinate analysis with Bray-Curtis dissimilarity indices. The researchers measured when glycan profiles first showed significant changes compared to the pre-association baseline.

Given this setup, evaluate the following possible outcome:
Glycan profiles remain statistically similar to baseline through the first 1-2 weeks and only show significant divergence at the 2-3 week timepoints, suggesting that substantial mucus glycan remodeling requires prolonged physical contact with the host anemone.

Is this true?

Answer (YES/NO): NO